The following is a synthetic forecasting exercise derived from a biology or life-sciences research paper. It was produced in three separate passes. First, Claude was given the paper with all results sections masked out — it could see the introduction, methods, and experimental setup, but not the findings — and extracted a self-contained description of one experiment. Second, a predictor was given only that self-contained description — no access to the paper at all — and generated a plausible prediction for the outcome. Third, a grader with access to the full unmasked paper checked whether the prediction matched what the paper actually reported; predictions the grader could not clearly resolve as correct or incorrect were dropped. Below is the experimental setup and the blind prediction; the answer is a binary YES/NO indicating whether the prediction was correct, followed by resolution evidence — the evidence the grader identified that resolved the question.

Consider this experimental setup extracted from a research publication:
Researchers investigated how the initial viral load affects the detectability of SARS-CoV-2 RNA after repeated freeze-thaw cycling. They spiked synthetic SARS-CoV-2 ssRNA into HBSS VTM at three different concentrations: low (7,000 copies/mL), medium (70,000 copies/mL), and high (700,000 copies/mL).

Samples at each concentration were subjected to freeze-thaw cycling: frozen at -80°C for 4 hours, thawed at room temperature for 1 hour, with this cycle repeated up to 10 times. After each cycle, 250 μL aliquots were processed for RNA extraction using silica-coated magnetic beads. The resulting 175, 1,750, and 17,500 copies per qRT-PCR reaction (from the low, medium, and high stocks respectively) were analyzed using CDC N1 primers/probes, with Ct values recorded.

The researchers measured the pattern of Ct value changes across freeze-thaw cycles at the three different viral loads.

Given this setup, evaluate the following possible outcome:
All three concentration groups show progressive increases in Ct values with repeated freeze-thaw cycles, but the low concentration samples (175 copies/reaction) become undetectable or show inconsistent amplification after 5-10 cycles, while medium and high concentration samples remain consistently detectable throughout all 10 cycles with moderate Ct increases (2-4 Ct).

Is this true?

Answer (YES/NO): NO